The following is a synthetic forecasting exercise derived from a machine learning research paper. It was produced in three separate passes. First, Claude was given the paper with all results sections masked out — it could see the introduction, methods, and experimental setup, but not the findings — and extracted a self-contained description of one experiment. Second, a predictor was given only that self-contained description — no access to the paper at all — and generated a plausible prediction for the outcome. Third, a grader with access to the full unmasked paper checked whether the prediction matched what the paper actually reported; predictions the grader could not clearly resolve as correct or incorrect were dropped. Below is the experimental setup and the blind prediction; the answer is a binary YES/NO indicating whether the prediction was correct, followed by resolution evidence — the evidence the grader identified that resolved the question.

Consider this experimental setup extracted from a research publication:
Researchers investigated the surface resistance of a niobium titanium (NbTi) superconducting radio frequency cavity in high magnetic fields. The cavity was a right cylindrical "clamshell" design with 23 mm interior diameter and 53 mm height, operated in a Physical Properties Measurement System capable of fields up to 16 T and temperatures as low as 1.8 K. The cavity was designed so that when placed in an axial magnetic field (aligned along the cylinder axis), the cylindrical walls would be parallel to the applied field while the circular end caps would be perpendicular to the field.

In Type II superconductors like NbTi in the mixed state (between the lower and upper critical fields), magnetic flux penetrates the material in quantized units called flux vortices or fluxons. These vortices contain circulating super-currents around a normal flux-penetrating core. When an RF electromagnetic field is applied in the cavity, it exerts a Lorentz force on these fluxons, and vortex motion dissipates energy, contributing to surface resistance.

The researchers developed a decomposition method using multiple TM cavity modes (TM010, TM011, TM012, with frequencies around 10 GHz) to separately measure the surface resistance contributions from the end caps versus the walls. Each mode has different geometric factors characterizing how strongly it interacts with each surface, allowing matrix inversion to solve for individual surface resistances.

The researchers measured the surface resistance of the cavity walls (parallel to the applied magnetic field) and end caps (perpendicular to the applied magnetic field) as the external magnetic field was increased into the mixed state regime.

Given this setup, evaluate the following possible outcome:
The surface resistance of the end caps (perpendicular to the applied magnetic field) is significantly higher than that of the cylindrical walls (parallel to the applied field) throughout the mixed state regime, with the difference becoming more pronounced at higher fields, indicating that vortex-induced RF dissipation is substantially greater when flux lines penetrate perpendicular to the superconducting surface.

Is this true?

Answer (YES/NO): YES